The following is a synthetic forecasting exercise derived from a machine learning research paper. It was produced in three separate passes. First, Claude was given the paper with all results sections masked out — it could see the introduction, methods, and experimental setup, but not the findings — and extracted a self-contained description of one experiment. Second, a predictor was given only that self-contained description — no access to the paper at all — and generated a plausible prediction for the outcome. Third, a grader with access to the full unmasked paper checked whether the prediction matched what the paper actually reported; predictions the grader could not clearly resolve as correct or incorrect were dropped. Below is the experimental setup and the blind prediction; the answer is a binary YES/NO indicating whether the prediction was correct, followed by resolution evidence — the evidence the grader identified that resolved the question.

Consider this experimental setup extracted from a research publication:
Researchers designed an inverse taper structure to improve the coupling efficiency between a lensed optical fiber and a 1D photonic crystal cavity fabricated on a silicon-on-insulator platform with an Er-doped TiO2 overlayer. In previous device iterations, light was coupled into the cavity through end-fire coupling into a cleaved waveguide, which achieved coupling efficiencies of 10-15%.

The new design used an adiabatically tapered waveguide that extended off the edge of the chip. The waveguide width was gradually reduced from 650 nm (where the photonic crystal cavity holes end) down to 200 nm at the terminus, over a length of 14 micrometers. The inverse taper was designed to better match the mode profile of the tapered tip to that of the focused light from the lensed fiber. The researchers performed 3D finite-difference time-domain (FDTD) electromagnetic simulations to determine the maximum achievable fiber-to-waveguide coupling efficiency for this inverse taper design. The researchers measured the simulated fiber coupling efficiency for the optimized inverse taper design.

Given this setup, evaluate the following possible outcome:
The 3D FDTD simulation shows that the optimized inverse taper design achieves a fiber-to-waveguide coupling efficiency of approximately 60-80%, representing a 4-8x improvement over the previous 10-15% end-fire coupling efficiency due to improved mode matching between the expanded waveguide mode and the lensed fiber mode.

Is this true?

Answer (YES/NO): YES